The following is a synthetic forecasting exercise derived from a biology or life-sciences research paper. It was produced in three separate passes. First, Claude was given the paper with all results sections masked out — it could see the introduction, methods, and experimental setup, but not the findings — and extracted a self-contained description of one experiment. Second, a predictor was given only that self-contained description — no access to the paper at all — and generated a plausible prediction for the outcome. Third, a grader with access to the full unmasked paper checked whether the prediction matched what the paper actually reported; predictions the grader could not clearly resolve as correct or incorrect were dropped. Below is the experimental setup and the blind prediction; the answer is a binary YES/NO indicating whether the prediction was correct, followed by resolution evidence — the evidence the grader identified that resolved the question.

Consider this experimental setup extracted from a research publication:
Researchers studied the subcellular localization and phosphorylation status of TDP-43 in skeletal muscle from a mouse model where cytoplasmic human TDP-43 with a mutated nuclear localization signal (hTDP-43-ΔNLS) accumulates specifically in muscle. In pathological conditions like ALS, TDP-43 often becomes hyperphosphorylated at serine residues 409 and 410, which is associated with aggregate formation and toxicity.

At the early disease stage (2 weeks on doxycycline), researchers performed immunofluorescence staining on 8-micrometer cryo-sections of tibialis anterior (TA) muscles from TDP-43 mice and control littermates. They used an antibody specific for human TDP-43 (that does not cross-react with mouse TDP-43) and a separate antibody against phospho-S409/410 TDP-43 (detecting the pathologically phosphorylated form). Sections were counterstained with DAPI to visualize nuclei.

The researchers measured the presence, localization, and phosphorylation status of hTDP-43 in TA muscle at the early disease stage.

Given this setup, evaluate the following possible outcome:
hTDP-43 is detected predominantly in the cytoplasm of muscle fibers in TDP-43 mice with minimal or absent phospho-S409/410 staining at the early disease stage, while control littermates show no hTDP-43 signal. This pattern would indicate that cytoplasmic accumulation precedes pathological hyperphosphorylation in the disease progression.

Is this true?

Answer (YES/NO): YES